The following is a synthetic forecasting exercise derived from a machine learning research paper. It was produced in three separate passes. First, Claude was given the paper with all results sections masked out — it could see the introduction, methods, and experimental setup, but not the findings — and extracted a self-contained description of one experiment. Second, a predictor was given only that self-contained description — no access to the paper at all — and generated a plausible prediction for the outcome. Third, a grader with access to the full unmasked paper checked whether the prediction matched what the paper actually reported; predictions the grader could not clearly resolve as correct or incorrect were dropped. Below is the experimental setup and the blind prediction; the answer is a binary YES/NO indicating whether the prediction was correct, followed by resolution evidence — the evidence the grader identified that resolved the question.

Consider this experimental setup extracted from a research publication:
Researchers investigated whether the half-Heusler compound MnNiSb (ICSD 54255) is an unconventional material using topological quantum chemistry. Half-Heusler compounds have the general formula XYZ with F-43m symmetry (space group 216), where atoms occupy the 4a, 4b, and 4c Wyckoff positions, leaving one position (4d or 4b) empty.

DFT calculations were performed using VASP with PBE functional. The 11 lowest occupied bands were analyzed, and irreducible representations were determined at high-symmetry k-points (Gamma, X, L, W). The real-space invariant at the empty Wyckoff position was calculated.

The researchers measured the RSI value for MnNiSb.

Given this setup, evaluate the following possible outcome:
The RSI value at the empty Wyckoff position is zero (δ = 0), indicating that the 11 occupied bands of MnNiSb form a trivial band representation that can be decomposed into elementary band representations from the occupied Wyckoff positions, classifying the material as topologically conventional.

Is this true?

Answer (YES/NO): NO